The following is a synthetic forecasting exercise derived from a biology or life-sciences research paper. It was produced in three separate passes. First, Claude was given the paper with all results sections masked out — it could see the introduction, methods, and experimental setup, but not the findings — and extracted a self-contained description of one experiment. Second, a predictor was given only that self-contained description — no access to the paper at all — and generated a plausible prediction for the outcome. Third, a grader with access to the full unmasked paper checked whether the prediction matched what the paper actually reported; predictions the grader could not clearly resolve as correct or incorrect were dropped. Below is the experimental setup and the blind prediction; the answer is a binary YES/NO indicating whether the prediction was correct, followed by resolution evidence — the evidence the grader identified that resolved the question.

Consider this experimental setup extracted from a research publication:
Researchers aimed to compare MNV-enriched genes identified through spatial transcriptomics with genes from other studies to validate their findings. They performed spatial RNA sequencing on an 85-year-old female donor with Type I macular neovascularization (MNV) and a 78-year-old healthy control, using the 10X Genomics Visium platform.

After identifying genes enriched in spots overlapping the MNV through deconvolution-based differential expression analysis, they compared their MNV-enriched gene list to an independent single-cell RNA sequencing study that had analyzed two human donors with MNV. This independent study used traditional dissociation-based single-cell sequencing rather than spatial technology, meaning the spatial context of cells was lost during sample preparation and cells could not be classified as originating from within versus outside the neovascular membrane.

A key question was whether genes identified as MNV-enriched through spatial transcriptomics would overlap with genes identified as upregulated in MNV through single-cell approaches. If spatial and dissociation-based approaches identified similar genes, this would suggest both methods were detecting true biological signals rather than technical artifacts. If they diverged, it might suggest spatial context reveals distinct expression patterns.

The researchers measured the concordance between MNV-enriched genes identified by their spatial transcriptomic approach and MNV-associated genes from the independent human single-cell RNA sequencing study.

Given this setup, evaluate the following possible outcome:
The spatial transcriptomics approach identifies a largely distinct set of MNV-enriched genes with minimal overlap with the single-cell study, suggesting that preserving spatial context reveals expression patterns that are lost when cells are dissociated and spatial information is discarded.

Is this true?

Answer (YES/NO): NO